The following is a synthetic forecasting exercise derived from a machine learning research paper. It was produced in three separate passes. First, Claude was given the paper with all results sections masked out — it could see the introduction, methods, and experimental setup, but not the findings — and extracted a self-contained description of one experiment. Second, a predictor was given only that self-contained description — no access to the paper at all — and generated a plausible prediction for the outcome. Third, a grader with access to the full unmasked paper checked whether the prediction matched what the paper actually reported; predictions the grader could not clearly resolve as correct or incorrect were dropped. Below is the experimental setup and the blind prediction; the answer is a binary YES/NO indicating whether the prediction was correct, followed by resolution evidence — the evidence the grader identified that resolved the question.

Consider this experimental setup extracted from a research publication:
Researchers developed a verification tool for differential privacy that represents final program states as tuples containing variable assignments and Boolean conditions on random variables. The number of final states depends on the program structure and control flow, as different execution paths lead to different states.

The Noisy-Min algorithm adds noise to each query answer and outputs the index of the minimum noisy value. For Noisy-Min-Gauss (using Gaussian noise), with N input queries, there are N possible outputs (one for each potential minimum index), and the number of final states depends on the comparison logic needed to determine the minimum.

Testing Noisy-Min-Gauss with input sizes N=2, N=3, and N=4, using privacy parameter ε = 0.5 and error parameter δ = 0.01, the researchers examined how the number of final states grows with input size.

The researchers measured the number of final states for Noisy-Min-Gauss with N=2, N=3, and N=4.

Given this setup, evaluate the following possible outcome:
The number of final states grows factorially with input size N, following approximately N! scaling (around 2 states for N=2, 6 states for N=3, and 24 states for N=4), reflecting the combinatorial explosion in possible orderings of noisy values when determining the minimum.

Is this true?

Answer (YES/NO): NO